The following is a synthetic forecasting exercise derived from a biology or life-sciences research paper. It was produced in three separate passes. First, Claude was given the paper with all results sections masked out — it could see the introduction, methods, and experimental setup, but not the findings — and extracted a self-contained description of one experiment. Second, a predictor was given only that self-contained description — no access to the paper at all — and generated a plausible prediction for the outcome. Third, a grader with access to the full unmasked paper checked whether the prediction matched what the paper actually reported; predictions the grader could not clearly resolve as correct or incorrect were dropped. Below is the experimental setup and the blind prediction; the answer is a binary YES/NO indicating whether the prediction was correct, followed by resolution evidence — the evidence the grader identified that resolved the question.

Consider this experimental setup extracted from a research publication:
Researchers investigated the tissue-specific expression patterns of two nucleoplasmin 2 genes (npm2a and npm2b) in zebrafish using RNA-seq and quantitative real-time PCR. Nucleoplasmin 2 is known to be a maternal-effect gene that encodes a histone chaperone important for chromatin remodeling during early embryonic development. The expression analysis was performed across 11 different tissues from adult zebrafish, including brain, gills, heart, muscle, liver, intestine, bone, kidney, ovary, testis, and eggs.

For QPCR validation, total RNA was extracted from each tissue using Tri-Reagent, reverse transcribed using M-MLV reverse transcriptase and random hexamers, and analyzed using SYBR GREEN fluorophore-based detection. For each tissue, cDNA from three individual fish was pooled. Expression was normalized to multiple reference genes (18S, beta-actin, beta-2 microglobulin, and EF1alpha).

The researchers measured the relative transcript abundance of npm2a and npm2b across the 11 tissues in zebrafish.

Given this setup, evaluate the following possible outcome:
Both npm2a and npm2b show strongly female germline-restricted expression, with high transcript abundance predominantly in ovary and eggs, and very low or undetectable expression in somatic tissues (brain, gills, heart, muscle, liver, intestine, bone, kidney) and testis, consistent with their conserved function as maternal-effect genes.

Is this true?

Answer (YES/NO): NO